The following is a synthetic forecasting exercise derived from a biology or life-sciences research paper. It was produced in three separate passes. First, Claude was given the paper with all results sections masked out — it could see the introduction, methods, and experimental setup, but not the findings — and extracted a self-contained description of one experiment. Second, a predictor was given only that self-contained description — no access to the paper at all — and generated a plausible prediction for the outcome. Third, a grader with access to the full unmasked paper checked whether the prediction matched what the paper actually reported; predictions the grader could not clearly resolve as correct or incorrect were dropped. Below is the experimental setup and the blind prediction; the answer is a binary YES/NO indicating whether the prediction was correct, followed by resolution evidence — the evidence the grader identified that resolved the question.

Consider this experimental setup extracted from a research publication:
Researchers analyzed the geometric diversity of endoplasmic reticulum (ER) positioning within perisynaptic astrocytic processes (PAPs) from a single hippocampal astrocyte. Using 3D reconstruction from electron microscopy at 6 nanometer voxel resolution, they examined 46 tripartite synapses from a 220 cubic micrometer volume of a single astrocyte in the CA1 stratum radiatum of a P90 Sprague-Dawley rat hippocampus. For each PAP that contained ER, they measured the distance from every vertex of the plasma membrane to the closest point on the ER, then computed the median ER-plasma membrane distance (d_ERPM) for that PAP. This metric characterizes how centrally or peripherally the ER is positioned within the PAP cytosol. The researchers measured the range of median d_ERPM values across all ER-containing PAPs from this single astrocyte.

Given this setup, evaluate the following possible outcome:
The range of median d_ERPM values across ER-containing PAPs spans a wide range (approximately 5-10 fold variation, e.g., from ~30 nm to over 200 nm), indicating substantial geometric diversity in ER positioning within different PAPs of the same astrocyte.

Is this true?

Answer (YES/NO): NO